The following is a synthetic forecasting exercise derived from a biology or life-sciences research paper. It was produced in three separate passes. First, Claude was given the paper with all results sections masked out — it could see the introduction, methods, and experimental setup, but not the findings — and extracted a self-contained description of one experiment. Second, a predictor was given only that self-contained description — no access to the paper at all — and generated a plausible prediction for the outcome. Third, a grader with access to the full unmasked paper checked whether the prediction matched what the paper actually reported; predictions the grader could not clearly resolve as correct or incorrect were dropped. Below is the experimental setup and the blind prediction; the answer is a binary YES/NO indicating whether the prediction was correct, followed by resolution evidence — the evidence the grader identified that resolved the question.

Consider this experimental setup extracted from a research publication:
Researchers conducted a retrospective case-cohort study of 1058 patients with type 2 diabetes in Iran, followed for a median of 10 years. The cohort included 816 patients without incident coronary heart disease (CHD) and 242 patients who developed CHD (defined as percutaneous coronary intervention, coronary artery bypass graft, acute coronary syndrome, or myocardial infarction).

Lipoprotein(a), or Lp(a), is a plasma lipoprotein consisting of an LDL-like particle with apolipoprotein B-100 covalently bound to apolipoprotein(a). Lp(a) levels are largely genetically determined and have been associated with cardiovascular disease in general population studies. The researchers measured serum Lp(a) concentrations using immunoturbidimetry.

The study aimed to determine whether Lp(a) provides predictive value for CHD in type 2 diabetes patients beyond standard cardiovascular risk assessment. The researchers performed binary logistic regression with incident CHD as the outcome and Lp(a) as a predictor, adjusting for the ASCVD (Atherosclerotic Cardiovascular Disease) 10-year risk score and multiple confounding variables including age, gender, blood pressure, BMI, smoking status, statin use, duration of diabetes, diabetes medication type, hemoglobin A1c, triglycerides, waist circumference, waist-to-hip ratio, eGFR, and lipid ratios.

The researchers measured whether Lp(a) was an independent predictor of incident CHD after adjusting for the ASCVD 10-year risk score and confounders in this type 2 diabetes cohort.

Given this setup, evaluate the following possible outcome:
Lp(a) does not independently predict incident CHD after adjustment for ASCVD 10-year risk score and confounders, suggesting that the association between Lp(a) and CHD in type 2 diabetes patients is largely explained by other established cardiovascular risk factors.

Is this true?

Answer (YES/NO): NO